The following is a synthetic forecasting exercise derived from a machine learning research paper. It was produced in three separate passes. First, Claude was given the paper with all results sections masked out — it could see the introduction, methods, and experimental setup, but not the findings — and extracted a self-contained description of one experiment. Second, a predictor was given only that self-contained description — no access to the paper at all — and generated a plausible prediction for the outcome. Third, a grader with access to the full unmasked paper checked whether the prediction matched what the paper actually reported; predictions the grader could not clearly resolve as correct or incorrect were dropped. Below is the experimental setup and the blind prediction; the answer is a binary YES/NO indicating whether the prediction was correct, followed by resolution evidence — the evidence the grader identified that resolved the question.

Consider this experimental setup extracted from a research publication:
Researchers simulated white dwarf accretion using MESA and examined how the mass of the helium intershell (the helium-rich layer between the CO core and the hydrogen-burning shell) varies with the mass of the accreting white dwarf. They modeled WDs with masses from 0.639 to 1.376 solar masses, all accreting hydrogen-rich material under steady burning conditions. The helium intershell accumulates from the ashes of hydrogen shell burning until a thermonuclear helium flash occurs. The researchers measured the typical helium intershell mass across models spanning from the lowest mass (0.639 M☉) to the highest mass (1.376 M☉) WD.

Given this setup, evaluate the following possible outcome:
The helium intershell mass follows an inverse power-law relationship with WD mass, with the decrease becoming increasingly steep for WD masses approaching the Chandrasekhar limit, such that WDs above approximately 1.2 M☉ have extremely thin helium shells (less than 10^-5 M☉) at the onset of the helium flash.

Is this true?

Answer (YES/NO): NO